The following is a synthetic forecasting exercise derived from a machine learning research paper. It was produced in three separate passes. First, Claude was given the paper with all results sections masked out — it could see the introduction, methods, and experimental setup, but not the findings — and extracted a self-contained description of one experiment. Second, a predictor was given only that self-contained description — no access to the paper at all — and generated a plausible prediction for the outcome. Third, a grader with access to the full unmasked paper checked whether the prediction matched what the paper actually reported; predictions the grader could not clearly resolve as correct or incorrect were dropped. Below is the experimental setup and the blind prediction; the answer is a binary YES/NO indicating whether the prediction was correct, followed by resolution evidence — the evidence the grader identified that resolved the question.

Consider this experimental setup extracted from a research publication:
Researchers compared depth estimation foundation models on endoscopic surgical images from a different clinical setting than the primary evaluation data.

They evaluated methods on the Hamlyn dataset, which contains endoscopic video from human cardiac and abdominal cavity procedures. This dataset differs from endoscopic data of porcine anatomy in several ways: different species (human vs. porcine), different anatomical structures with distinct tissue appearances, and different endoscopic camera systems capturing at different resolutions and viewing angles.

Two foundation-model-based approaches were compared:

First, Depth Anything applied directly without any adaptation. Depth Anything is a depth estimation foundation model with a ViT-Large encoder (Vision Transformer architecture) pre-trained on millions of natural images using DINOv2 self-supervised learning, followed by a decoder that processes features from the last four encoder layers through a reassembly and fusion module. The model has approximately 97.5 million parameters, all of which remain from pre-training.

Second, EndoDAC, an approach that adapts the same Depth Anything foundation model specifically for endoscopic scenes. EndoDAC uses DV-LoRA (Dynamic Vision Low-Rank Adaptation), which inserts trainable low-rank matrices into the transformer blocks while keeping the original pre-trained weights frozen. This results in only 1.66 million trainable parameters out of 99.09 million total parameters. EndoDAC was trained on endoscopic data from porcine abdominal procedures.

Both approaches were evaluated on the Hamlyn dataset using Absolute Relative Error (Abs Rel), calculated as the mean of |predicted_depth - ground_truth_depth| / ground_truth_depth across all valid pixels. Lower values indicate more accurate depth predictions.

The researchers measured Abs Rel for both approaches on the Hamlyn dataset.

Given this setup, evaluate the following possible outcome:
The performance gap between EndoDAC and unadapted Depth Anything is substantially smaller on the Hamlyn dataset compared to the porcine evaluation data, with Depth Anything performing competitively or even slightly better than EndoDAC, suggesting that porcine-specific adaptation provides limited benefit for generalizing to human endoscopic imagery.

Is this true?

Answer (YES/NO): NO